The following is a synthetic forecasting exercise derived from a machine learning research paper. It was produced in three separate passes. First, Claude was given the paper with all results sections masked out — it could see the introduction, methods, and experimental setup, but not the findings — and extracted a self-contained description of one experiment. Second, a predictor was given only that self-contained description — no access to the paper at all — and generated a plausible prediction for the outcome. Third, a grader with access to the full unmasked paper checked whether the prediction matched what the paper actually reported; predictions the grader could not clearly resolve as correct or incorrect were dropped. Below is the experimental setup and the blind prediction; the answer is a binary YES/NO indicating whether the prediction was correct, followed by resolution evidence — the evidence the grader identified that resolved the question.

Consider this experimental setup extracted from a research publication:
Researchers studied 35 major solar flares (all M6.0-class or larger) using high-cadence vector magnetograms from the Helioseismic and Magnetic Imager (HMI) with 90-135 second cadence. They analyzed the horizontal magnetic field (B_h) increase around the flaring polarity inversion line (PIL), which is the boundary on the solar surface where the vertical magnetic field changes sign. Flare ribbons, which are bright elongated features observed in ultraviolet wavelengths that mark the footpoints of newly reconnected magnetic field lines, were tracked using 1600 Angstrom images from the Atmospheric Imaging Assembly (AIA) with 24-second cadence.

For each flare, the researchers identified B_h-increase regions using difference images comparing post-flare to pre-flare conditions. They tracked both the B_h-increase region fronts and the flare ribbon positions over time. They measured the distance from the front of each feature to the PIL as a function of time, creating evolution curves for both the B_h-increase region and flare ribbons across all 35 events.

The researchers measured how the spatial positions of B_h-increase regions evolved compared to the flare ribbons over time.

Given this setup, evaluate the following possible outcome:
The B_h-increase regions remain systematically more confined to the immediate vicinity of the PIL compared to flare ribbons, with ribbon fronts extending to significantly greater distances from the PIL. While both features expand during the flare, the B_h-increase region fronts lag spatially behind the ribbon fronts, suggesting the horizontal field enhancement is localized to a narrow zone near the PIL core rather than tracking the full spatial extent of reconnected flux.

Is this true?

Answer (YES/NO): NO